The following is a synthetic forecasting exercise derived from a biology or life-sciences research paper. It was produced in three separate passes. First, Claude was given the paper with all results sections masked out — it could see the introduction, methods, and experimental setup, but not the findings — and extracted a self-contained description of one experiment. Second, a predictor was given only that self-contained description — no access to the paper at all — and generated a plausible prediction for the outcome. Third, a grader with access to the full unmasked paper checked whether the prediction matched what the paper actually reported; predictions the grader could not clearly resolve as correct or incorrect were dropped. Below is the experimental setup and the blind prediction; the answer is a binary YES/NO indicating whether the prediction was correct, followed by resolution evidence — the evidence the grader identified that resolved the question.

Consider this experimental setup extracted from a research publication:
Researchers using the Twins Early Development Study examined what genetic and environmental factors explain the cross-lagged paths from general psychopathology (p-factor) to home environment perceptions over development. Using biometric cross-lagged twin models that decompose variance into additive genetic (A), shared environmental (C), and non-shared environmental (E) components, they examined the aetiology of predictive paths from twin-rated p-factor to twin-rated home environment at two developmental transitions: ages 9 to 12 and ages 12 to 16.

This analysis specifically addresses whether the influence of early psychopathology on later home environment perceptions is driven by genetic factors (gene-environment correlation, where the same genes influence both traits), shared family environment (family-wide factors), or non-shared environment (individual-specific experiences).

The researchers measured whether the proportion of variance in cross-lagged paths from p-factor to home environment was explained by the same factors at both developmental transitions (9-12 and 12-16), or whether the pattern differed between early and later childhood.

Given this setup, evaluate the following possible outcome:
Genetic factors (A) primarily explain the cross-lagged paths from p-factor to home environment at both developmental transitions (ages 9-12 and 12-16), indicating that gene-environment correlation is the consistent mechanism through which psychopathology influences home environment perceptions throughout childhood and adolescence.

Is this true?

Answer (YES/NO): NO